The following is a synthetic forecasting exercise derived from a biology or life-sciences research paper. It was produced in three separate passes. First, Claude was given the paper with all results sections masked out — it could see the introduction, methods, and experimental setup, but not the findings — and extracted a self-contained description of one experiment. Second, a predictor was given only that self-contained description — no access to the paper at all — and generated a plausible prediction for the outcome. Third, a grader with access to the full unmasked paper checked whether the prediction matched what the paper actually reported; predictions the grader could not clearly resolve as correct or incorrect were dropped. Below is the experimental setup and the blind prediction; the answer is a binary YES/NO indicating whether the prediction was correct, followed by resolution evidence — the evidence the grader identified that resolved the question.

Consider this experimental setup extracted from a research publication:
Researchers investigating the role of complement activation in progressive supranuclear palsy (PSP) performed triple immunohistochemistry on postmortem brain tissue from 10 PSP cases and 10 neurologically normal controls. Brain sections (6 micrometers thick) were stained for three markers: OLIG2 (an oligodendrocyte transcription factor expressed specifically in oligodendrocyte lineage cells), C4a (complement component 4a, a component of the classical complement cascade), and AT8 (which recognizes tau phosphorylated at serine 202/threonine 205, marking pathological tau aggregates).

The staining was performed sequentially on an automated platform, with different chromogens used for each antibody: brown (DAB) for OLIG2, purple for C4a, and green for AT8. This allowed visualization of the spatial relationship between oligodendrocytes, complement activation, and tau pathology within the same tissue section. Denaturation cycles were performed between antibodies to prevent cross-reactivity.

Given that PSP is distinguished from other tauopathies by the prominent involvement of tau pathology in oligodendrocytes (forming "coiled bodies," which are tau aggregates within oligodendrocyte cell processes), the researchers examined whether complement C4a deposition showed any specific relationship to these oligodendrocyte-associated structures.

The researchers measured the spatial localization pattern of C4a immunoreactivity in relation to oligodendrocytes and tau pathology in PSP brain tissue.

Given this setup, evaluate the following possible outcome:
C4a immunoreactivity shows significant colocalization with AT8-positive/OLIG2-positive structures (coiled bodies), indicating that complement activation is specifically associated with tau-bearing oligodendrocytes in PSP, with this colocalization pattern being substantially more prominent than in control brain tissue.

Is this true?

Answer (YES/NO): YES